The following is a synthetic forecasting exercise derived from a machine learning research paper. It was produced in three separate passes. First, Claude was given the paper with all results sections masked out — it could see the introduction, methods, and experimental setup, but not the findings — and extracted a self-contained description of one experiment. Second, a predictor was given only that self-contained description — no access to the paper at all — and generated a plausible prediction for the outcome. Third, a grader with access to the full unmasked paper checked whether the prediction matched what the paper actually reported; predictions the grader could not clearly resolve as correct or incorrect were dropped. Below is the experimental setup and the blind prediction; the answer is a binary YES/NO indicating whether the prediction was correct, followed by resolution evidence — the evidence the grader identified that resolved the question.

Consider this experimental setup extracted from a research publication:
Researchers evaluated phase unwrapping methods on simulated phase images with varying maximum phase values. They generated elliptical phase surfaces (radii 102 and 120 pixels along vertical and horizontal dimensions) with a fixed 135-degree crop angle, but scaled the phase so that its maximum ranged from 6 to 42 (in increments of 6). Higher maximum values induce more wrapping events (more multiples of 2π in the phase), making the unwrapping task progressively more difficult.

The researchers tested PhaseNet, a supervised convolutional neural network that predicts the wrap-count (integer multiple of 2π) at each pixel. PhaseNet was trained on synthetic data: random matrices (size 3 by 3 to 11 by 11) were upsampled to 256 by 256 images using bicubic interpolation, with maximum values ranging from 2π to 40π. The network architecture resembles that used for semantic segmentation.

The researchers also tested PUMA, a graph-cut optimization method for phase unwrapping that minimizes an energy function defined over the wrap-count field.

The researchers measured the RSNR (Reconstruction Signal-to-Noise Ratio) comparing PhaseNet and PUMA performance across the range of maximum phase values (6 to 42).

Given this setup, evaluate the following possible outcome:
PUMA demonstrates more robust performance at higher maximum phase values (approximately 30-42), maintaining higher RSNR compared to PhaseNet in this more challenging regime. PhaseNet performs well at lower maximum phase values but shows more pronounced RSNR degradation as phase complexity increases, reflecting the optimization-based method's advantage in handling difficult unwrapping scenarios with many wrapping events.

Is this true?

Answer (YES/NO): NO